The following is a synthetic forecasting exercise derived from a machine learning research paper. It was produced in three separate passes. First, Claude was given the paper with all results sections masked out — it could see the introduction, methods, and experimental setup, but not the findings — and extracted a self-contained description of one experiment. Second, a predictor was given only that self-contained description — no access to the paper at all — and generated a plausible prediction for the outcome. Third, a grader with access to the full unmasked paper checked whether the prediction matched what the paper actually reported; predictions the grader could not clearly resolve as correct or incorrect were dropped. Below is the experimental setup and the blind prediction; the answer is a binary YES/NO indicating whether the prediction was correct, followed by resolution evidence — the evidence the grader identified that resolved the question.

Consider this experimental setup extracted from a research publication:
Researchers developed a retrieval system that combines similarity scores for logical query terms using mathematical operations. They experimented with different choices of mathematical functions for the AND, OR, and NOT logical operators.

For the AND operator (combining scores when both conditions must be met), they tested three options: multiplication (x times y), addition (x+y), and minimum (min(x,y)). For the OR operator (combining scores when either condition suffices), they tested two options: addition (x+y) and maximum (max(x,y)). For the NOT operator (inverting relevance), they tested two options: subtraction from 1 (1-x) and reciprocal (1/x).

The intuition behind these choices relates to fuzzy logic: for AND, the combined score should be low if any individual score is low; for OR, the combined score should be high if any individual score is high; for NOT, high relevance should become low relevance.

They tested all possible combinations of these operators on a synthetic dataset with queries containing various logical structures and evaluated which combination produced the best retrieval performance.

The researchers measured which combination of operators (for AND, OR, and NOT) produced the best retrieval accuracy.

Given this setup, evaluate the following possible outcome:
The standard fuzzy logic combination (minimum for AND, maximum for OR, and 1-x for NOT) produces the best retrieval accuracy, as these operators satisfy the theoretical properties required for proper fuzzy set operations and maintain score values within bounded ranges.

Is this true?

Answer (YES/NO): NO